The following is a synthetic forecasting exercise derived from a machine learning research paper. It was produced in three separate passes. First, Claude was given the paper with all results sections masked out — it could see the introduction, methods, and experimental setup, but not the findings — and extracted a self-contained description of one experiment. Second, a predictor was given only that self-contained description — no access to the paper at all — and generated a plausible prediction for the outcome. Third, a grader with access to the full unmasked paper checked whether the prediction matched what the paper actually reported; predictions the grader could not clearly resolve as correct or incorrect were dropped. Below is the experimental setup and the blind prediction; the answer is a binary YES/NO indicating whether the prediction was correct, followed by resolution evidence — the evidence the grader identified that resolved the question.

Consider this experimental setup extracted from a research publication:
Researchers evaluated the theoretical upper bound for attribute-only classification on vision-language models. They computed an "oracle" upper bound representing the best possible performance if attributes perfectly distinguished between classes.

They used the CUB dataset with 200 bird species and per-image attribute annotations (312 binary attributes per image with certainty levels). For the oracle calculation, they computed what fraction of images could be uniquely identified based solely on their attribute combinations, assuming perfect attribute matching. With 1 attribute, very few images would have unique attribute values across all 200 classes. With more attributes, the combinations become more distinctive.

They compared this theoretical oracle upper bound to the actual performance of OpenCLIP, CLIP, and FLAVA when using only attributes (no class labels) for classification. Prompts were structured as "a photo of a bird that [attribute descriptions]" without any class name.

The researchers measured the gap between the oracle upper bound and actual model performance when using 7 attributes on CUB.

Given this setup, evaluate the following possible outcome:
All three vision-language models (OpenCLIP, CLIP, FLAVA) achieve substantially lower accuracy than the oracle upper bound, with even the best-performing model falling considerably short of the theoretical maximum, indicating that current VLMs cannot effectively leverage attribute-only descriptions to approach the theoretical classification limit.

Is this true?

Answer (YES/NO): YES